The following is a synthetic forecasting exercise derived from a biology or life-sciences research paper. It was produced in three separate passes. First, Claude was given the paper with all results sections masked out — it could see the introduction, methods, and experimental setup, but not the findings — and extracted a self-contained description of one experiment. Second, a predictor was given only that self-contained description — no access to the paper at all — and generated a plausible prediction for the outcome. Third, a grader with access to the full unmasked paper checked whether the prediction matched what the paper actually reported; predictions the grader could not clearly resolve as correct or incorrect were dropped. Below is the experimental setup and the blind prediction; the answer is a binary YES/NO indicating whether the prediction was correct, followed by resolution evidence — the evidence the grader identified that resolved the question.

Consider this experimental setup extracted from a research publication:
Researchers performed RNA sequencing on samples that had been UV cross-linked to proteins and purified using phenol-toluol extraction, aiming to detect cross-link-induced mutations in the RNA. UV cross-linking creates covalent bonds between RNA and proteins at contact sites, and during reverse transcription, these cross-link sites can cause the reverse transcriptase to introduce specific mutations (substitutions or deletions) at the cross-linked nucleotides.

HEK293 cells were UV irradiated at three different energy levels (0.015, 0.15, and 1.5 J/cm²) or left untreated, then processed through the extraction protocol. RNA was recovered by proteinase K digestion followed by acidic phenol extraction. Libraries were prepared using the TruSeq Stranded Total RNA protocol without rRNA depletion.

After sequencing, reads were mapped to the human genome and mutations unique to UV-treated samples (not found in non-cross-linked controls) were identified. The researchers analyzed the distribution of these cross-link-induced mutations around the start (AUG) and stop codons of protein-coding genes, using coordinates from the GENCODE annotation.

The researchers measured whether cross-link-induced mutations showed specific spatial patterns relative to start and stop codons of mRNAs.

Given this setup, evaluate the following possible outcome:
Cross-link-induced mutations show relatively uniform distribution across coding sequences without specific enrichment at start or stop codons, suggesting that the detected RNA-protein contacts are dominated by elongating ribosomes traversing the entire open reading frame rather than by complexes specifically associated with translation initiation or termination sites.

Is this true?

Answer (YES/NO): NO